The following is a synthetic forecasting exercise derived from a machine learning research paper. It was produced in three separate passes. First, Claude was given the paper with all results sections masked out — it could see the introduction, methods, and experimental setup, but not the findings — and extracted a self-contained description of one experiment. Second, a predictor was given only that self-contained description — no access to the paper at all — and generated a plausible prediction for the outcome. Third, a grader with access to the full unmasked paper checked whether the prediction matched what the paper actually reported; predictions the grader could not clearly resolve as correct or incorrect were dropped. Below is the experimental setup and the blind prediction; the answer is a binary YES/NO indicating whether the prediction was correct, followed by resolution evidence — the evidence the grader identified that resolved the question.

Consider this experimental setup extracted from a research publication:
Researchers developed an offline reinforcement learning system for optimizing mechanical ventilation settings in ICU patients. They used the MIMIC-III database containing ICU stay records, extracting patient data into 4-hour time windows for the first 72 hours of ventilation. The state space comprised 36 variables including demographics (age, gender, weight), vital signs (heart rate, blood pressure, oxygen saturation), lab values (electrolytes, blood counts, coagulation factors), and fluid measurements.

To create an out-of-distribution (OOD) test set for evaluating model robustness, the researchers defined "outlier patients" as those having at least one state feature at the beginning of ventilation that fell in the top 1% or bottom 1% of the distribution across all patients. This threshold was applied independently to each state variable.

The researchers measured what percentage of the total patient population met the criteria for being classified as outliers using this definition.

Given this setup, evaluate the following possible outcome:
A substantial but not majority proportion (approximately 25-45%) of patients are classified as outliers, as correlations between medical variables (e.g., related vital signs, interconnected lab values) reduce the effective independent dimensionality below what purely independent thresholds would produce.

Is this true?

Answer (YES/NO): YES